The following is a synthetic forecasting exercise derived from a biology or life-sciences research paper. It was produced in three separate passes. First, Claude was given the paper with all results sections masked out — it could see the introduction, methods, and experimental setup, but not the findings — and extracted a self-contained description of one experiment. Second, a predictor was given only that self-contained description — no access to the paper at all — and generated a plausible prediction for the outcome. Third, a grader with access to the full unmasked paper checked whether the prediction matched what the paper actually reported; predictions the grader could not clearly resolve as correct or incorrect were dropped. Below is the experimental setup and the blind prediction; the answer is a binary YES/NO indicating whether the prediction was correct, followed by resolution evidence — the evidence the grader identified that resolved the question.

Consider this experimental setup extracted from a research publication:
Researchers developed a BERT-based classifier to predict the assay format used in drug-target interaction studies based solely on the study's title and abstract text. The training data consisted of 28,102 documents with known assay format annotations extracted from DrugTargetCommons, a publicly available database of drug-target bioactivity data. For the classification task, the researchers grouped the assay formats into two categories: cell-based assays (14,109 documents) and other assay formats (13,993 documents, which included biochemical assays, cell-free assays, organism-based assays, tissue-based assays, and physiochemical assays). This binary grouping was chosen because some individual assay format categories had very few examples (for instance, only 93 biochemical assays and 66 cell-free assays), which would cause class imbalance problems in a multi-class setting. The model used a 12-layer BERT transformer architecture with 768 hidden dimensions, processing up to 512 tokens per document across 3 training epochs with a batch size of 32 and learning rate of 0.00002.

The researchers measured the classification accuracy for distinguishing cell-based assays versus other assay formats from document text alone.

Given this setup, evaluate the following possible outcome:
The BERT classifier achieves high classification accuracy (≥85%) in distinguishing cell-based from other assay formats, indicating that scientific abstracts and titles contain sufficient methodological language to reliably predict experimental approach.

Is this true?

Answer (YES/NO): YES